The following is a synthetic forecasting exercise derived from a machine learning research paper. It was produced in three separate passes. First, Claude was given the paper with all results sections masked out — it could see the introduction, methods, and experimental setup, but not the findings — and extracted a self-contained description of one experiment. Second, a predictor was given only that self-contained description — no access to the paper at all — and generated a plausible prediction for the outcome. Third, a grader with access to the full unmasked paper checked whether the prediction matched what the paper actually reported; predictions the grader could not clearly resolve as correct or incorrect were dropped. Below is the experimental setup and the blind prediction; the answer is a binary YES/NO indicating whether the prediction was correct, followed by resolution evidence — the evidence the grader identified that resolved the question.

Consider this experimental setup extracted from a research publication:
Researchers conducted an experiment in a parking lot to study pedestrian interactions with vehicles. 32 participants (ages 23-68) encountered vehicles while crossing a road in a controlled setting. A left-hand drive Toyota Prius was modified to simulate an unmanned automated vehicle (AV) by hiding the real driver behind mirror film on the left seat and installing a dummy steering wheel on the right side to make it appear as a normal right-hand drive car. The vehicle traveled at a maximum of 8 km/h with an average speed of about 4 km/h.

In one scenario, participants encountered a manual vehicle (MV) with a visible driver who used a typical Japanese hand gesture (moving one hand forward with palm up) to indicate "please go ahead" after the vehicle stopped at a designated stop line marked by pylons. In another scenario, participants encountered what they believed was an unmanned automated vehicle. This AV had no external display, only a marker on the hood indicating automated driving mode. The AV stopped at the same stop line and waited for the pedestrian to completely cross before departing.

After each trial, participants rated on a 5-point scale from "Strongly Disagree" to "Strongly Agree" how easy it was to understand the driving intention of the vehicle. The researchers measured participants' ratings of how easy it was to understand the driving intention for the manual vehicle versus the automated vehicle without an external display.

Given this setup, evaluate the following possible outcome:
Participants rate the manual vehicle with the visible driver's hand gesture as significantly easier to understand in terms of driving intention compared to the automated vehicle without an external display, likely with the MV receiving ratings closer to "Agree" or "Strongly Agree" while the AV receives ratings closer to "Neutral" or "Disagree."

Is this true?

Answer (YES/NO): YES